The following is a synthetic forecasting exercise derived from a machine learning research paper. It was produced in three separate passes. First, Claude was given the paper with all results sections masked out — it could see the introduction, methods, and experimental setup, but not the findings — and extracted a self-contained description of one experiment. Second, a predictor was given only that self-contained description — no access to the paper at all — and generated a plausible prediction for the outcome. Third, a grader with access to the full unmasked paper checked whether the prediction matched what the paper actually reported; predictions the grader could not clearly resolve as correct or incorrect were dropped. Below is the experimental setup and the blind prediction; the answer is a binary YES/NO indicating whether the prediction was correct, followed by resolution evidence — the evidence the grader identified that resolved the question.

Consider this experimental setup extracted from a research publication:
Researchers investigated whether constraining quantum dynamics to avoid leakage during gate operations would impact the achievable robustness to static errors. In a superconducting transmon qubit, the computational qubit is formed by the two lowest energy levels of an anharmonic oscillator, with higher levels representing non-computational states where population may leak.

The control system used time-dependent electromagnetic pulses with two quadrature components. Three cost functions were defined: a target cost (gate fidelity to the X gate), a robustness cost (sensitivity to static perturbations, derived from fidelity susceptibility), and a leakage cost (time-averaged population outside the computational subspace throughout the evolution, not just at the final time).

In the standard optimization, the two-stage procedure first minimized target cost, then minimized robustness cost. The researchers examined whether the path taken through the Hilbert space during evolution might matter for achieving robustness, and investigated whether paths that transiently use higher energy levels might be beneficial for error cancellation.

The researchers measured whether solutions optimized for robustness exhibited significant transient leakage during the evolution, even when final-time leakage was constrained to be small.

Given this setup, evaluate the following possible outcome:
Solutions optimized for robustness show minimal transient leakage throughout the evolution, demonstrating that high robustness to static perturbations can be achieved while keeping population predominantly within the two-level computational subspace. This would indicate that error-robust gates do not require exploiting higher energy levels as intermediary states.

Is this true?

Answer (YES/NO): NO